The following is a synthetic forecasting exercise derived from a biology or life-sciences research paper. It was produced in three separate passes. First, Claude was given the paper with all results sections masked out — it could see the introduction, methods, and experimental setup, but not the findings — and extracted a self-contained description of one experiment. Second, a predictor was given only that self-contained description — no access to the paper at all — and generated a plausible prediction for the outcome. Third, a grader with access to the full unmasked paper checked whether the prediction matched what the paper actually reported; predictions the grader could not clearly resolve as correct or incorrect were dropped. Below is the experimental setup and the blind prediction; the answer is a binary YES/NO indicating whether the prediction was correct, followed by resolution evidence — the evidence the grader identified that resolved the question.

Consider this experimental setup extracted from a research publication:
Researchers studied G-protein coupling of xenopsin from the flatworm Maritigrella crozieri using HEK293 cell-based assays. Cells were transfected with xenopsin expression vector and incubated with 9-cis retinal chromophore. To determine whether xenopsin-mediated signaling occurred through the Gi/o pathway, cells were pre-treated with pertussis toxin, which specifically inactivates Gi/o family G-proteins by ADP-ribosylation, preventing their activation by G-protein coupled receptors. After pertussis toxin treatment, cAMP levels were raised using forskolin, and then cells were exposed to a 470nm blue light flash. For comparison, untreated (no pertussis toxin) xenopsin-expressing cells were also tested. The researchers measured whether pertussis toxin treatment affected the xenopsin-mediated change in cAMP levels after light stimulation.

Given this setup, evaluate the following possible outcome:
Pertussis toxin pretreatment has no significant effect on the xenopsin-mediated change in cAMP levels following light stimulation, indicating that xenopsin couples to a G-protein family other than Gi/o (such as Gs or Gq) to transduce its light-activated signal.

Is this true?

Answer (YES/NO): NO